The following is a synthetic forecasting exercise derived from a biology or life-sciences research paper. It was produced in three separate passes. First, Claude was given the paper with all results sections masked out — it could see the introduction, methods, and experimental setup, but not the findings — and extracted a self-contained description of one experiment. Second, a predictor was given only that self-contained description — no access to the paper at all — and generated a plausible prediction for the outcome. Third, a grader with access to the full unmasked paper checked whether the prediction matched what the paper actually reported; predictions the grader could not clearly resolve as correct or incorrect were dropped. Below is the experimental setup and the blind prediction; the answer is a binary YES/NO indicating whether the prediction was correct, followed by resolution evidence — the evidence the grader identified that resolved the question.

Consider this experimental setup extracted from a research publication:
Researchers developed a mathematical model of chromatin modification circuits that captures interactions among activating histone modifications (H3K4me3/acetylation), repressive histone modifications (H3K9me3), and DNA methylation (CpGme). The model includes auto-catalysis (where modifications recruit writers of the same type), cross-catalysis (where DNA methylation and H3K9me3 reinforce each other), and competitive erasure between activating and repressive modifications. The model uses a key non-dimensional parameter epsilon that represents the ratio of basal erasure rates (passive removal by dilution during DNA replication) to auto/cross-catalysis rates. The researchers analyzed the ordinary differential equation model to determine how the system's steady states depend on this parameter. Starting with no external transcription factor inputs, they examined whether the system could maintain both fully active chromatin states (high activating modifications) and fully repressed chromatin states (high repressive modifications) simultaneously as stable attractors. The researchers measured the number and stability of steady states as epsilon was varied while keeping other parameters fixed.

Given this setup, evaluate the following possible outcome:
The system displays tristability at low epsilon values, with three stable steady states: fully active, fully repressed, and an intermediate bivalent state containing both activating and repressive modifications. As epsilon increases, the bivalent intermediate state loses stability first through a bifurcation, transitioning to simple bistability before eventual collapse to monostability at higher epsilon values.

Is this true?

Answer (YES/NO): NO